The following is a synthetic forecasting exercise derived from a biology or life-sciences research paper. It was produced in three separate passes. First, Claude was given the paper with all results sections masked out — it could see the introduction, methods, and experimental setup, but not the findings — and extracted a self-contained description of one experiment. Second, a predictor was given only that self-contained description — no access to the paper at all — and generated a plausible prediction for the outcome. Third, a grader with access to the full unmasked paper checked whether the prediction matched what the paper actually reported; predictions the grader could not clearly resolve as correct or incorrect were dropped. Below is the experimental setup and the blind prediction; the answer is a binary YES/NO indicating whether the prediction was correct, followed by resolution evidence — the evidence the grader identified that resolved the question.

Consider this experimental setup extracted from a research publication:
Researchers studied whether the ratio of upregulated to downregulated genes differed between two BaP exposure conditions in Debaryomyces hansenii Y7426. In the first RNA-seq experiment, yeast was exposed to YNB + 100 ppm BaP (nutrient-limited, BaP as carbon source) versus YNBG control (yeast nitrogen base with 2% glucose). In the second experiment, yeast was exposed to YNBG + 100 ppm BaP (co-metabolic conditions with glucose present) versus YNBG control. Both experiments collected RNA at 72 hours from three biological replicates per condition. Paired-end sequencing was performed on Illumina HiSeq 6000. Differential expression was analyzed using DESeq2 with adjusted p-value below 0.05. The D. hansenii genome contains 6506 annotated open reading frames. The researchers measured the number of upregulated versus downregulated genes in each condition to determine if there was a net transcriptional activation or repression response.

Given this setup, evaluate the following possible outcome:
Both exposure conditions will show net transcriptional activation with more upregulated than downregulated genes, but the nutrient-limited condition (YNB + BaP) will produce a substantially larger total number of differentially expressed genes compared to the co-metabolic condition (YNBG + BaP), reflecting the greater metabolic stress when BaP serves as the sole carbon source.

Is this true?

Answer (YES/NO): NO